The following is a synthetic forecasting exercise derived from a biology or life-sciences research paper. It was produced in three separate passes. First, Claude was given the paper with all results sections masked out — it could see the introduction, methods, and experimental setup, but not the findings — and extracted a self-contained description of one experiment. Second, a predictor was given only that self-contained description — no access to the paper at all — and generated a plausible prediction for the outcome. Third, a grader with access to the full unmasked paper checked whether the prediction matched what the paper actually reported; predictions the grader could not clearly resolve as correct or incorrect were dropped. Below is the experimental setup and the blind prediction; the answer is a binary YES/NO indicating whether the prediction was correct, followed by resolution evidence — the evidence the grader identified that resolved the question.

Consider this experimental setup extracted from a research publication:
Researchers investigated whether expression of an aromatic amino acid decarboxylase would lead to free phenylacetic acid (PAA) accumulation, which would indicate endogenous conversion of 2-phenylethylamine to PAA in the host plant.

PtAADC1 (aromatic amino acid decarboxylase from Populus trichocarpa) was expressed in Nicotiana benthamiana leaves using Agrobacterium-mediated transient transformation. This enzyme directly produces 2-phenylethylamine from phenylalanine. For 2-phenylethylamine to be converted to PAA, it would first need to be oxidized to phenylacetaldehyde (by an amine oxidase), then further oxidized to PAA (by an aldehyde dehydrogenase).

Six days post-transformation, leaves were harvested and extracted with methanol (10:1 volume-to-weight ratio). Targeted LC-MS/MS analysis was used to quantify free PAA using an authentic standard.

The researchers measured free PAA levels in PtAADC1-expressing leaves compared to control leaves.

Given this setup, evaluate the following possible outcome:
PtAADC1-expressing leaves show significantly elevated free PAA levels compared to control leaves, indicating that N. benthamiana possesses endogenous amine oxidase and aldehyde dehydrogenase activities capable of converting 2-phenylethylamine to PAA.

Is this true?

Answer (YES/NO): NO